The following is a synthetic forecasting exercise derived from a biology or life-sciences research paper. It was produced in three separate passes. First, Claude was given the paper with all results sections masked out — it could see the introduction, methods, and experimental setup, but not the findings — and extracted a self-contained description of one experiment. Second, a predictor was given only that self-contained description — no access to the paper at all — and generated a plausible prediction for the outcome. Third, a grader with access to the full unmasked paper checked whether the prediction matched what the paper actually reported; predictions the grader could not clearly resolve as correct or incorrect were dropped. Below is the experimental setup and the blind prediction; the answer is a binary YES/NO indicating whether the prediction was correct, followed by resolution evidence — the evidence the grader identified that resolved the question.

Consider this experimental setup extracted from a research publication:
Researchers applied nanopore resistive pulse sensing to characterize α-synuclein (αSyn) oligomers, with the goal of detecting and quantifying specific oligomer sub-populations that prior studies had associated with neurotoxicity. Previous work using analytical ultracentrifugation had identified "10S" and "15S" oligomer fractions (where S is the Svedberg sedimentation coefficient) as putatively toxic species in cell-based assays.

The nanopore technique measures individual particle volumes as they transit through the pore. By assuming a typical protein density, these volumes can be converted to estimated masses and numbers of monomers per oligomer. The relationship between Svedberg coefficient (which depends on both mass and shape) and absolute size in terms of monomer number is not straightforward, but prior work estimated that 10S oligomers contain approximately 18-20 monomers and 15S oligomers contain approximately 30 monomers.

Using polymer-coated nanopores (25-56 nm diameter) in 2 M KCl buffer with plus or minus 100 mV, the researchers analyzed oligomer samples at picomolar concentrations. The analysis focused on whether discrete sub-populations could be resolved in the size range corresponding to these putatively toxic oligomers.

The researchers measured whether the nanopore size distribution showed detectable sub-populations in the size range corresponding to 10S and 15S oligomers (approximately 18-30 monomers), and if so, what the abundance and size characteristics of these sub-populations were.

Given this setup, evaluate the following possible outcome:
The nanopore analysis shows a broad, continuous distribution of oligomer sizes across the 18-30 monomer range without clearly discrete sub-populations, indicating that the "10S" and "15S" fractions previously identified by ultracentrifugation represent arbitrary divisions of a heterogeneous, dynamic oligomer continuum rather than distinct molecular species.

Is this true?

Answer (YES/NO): NO